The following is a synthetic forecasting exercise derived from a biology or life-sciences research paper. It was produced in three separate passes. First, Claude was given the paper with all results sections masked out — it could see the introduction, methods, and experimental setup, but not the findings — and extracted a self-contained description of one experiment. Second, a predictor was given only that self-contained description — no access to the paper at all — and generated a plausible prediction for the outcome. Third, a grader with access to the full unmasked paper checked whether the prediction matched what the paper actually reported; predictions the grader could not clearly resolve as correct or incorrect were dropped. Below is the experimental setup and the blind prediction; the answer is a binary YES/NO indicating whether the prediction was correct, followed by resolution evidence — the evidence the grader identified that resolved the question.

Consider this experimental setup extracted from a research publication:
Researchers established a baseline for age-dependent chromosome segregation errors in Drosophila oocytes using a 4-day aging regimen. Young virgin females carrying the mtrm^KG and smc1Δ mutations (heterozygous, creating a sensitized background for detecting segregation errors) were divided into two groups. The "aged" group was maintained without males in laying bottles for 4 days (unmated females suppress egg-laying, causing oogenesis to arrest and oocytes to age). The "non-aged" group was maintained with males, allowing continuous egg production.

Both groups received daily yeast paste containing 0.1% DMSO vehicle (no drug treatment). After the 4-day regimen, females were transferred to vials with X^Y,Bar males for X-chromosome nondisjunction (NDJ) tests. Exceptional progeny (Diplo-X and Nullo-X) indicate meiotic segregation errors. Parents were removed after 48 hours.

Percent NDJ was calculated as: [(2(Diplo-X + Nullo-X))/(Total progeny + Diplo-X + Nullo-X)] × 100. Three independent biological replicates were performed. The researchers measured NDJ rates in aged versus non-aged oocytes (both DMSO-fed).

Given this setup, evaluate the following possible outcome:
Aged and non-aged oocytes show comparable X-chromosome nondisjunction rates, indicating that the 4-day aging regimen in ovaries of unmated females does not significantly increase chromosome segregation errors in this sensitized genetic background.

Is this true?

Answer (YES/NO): NO